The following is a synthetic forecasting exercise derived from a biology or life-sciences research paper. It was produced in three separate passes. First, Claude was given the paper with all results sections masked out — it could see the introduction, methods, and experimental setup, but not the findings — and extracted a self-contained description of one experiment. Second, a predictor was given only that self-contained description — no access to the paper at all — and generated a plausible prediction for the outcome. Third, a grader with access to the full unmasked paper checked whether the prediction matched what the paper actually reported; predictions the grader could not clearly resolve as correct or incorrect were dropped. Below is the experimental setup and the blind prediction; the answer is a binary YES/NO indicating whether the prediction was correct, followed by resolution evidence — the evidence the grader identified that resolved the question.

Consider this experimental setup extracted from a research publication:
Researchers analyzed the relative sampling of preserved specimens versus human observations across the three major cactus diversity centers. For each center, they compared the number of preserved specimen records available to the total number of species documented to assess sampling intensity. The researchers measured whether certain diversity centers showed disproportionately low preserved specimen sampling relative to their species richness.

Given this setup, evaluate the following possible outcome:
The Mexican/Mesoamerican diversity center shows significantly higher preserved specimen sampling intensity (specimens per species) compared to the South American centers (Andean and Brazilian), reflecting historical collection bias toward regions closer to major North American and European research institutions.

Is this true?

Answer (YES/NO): NO